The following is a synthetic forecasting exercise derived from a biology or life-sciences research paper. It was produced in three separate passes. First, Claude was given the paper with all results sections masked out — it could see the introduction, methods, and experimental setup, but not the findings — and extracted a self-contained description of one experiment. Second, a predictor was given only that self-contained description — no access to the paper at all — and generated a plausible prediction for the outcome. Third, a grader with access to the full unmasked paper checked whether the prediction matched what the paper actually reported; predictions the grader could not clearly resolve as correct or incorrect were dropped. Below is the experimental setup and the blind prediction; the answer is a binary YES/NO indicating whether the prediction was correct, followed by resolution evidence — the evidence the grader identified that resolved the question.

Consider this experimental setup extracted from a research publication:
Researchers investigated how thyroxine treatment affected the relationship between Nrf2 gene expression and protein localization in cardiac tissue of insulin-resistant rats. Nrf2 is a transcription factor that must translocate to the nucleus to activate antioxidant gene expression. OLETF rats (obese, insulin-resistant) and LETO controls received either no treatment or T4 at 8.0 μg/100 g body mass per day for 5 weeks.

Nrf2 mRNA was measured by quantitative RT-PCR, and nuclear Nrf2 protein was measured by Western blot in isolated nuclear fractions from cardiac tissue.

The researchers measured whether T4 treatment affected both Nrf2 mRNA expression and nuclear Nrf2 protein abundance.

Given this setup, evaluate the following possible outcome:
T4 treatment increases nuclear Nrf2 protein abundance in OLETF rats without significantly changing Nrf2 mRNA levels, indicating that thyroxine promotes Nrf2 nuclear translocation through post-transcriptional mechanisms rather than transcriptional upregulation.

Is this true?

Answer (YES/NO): NO